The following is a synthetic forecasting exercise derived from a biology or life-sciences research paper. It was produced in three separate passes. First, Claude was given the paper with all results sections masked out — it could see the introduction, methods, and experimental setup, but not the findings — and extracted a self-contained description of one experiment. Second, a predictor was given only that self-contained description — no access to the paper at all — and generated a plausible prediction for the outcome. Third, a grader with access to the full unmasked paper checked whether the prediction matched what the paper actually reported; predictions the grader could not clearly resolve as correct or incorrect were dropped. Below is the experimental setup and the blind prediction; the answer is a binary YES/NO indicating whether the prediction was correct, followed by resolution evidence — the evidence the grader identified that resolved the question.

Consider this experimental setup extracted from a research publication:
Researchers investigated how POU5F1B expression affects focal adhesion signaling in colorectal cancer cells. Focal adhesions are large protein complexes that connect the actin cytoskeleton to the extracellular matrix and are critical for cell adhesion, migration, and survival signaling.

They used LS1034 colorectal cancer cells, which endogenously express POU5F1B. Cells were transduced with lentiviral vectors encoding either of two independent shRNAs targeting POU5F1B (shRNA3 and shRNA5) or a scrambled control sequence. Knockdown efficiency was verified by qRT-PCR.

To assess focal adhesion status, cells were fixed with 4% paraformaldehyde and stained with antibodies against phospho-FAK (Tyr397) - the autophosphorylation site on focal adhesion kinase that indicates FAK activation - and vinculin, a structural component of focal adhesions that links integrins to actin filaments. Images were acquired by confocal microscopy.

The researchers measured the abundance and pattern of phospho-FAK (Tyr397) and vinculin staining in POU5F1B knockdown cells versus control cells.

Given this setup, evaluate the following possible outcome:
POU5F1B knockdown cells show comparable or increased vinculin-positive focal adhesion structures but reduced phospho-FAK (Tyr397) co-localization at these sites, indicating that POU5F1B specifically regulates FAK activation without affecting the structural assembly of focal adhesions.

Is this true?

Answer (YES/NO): NO